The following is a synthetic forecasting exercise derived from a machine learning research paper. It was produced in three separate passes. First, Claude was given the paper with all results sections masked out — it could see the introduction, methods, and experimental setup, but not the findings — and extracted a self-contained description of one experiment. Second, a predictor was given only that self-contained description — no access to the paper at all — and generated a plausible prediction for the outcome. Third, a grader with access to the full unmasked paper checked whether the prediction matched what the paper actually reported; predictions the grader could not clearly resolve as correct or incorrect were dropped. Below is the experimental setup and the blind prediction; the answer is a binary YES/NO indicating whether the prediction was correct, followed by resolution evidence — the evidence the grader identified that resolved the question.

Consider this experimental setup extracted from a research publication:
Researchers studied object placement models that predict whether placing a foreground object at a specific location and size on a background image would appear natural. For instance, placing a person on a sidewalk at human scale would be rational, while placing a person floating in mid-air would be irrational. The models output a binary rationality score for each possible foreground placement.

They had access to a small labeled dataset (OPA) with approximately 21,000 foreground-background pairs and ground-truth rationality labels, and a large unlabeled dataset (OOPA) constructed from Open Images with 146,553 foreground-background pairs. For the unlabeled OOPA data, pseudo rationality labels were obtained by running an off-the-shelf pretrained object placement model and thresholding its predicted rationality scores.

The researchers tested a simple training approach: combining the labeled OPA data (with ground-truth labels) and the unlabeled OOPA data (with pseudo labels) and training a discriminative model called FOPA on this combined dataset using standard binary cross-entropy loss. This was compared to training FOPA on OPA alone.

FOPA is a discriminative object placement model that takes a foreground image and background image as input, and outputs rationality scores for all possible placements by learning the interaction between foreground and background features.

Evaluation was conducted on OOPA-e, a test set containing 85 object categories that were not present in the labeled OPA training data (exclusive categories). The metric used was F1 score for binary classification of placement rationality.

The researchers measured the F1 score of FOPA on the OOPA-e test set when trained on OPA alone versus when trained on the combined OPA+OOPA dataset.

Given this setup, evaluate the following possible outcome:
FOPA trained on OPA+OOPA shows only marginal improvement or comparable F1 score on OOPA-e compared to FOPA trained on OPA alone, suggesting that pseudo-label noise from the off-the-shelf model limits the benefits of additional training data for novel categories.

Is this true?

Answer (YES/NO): NO